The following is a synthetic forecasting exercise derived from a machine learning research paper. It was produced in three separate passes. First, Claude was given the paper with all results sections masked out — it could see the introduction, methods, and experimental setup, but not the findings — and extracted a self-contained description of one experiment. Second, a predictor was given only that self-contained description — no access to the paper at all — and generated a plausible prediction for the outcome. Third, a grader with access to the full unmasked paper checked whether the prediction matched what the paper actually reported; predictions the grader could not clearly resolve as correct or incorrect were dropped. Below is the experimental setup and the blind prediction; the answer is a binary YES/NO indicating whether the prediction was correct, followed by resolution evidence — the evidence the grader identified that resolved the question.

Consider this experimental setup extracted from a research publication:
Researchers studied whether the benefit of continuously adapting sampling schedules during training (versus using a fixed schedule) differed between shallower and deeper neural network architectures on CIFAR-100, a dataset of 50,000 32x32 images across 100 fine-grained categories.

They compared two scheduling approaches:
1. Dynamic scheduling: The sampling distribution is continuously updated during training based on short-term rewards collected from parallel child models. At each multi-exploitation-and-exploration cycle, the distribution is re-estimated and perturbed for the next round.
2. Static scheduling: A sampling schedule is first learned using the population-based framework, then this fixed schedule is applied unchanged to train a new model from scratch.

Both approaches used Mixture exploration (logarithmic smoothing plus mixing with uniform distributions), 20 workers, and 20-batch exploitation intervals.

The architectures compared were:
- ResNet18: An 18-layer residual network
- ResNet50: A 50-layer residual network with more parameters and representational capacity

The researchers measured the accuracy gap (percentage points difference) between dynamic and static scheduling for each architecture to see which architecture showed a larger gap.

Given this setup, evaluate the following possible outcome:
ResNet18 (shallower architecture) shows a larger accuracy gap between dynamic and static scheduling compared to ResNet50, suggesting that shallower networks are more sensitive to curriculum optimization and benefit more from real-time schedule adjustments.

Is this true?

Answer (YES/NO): NO